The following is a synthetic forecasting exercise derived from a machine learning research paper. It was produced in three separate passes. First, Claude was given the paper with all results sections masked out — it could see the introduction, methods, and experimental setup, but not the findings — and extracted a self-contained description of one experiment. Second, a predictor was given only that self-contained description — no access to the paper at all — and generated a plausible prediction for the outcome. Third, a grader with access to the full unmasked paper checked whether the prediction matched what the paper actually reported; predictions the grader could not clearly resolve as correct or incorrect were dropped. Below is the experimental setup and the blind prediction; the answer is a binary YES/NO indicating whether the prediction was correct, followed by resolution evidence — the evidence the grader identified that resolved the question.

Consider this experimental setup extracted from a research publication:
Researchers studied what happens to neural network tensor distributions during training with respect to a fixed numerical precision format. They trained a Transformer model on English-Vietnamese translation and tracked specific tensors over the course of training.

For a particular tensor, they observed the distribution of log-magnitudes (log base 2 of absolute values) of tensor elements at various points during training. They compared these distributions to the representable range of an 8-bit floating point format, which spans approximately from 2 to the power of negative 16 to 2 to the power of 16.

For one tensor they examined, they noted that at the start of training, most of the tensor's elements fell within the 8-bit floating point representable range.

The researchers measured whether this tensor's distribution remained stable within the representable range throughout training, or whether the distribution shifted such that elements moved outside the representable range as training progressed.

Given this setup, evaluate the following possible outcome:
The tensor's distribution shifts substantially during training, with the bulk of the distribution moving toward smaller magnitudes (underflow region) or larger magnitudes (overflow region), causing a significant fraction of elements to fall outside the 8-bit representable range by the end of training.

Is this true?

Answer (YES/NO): YES